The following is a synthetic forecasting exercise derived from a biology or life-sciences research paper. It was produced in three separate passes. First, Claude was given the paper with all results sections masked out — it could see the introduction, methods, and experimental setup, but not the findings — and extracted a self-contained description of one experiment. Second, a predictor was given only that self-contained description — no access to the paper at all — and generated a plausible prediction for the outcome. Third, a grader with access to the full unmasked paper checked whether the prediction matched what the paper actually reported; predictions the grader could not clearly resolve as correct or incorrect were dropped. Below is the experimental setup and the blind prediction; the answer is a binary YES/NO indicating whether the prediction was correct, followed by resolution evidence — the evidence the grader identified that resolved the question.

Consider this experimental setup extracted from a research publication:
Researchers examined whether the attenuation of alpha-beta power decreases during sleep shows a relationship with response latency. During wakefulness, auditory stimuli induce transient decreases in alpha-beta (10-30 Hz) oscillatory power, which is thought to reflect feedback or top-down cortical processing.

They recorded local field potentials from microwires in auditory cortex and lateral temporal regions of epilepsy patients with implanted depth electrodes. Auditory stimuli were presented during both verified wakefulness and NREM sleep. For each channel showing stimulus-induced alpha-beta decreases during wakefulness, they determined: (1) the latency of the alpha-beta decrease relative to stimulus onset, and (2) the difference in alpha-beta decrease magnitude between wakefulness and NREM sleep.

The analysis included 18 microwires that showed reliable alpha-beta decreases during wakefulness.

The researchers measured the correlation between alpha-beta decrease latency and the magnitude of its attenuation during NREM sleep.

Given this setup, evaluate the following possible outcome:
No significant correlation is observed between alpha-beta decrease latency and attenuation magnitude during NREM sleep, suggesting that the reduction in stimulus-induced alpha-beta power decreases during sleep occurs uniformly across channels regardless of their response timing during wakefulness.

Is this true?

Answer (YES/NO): NO